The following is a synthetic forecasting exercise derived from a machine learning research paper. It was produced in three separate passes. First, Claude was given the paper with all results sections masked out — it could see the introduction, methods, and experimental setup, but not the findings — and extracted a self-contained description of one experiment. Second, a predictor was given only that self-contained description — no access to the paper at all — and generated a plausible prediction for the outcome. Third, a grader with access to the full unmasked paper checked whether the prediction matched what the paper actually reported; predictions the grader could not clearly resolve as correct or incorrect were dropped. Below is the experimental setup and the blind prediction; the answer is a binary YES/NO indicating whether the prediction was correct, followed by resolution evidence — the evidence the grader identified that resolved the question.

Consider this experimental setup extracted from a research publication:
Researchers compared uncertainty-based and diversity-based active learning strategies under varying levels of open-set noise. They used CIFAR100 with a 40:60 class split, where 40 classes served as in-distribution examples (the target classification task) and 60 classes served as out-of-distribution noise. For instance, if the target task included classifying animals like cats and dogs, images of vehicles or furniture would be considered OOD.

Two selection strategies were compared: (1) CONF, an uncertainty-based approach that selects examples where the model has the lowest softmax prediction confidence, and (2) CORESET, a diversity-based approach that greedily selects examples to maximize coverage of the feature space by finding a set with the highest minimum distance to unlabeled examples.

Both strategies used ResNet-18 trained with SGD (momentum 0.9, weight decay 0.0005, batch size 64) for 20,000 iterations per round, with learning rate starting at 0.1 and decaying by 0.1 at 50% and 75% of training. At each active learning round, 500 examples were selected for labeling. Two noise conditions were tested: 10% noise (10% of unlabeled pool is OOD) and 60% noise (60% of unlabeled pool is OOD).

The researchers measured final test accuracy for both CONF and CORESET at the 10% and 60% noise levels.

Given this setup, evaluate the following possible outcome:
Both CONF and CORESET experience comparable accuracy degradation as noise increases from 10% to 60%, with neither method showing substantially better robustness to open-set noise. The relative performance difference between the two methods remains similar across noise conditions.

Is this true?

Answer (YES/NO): NO